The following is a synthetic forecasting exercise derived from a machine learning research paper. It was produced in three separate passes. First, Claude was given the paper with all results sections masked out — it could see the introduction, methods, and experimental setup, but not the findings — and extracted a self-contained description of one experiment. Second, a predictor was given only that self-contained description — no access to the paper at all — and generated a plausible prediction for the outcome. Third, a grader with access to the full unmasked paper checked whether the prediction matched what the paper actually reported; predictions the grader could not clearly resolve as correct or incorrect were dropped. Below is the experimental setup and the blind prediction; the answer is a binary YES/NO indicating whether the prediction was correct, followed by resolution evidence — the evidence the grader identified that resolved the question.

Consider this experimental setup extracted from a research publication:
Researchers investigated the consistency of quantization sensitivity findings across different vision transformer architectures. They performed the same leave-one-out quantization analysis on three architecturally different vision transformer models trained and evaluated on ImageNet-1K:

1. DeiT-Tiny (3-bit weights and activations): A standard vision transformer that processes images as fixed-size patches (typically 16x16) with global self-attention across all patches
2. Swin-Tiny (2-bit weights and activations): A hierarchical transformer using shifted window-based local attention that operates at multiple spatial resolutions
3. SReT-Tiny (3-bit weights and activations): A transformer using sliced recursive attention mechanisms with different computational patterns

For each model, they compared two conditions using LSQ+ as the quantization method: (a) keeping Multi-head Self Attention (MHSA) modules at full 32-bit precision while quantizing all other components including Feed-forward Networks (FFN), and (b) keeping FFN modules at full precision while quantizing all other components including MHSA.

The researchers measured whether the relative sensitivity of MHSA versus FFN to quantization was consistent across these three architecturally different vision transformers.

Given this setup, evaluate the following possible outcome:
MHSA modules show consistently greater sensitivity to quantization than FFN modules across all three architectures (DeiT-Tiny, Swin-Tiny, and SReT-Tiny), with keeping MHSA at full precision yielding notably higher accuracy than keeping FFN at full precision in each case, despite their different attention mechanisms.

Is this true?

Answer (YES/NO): YES